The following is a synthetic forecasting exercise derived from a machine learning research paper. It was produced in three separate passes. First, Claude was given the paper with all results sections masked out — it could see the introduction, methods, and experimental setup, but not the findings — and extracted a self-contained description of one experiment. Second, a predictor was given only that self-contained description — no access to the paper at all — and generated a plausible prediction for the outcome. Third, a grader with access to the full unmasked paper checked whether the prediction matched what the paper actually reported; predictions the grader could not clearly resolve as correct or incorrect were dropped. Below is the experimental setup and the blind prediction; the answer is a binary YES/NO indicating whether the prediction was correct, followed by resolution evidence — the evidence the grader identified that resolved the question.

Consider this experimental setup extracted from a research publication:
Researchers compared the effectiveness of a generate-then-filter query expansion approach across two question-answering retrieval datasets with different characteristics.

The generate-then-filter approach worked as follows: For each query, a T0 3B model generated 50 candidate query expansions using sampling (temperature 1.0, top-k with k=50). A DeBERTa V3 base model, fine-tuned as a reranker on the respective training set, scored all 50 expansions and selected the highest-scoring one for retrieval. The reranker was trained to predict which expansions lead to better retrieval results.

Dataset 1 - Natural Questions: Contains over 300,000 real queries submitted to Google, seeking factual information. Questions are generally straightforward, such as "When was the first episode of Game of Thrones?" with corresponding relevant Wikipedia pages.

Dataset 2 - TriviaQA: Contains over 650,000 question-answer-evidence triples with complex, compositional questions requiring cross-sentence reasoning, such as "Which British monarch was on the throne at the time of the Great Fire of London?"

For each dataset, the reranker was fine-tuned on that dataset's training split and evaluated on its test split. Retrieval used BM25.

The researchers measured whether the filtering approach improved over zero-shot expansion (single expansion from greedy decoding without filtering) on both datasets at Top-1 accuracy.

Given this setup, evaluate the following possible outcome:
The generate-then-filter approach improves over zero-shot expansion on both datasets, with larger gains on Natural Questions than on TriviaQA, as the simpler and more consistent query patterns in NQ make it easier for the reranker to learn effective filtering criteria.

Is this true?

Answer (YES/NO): NO